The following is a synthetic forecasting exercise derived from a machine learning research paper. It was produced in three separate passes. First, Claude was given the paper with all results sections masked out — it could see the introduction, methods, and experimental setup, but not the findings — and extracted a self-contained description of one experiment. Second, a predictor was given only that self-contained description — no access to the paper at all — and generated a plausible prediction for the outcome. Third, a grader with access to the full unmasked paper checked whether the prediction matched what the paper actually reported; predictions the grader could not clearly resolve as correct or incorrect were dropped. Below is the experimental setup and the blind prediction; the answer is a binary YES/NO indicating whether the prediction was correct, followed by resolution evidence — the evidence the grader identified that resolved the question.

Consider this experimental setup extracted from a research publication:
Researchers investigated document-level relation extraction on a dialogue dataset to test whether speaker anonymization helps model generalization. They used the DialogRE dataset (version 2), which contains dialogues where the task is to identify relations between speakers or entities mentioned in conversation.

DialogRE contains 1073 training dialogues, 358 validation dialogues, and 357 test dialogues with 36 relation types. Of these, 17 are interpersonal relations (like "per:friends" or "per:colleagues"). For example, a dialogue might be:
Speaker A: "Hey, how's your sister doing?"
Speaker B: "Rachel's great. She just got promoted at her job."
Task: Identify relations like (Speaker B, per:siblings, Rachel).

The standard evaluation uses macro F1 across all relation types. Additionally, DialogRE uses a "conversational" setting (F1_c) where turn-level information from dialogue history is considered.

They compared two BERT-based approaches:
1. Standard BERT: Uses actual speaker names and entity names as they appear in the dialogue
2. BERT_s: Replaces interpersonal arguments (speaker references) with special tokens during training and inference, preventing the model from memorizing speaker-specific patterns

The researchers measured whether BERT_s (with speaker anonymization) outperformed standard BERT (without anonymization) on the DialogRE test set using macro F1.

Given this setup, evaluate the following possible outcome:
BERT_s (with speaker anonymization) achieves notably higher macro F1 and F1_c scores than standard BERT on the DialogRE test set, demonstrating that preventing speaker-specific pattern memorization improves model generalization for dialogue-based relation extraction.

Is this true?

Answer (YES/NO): YES